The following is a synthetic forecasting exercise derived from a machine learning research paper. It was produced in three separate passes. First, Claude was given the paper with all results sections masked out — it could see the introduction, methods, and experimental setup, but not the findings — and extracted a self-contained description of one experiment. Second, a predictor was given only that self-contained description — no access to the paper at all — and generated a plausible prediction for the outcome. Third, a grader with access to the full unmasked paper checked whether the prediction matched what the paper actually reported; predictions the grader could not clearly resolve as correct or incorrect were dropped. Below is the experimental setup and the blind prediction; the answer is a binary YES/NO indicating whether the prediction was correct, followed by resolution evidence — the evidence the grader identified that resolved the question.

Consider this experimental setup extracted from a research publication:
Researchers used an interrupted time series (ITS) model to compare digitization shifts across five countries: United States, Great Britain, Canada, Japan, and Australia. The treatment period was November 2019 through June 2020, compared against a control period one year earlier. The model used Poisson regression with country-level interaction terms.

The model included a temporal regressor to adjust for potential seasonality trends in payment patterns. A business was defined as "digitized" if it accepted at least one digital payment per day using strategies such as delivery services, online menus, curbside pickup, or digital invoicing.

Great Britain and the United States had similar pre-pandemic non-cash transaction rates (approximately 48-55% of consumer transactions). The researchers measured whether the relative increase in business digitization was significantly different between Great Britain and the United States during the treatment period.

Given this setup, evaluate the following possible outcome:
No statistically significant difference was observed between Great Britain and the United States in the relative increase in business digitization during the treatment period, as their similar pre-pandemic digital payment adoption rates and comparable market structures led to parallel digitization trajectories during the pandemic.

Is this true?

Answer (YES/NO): NO